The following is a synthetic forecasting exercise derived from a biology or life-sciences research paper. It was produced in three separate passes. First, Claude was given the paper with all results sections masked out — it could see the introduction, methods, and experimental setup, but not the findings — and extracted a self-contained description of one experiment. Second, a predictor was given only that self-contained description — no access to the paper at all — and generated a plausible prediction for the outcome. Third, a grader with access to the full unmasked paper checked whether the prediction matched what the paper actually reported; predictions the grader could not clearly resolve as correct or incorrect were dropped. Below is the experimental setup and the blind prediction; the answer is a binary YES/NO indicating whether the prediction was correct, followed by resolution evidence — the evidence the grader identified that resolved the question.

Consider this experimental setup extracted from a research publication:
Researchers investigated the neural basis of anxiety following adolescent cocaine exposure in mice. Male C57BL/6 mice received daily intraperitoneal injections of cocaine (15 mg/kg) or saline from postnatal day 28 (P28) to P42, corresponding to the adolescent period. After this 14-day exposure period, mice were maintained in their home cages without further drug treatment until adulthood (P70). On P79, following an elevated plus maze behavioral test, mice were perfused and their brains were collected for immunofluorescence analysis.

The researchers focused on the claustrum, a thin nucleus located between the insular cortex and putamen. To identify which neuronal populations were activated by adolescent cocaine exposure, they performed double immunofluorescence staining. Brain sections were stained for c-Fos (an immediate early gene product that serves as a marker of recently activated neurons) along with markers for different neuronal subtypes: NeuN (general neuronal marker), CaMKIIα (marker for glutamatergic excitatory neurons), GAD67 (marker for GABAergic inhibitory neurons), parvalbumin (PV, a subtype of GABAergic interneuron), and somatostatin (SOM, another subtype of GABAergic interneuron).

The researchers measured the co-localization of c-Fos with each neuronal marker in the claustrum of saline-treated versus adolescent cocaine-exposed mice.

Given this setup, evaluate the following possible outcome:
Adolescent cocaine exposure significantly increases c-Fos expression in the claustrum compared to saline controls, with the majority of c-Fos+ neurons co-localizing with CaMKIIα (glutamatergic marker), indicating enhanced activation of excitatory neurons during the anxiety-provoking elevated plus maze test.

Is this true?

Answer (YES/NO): YES